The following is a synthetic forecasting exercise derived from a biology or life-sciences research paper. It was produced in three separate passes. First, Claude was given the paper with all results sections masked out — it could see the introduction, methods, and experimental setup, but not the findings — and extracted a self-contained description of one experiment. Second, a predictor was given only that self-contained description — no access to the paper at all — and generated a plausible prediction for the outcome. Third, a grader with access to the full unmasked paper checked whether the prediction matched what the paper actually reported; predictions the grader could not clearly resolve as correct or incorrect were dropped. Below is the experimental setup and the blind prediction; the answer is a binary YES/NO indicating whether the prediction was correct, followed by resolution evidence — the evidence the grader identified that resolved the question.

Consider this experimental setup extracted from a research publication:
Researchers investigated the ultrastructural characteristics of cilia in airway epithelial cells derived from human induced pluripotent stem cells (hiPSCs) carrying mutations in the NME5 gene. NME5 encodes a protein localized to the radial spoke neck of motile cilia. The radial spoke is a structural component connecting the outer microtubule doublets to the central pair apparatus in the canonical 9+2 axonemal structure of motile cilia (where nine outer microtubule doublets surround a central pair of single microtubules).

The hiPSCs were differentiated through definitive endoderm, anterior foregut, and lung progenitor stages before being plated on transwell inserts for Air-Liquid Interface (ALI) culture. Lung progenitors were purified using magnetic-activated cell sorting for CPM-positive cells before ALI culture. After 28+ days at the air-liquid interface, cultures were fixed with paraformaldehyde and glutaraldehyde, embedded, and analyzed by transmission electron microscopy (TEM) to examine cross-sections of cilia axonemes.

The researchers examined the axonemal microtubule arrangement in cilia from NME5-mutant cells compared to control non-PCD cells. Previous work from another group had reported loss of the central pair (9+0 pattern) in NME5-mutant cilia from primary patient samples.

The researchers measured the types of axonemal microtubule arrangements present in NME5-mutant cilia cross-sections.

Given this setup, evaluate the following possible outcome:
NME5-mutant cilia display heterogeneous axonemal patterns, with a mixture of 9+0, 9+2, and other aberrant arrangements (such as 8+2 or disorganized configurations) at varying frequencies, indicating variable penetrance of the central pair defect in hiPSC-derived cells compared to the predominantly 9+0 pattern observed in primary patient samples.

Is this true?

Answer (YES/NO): YES